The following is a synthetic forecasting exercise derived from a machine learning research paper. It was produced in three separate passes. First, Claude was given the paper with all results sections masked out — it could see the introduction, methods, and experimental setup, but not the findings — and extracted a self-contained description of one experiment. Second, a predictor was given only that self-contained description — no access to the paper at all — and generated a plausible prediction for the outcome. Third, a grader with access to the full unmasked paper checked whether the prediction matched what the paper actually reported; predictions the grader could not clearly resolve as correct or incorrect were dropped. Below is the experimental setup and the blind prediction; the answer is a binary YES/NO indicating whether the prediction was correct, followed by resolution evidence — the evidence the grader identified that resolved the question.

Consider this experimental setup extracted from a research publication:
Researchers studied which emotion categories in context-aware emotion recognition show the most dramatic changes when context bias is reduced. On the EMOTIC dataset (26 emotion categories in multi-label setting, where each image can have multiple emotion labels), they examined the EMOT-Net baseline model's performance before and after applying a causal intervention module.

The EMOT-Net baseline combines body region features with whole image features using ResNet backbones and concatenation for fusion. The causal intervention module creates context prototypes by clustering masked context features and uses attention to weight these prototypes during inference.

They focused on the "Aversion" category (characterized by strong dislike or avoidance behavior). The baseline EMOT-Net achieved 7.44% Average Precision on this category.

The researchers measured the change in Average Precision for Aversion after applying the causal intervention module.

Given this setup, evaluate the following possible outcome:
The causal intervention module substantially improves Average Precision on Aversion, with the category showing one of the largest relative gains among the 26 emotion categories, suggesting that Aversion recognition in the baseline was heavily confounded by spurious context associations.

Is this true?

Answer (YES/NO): YES